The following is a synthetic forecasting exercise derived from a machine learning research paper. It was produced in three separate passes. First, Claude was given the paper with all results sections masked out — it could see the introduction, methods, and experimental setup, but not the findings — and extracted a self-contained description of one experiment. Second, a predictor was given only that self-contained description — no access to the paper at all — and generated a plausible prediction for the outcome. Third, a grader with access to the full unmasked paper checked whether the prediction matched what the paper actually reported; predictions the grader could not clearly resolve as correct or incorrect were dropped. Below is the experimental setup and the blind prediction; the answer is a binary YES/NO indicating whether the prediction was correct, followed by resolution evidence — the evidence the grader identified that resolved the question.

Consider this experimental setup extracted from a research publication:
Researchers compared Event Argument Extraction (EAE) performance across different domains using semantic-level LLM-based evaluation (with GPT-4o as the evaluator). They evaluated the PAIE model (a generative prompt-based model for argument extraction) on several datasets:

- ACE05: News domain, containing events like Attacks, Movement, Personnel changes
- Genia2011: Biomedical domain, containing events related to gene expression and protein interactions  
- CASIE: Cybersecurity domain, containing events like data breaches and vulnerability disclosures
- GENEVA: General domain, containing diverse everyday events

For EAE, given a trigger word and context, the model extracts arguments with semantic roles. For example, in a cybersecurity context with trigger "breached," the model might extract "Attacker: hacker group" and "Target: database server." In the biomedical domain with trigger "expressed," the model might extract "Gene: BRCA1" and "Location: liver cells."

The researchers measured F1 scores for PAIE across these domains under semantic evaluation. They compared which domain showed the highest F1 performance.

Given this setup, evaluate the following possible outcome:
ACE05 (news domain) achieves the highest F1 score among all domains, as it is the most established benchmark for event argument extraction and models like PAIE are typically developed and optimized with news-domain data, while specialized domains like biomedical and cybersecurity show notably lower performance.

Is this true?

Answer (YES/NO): NO